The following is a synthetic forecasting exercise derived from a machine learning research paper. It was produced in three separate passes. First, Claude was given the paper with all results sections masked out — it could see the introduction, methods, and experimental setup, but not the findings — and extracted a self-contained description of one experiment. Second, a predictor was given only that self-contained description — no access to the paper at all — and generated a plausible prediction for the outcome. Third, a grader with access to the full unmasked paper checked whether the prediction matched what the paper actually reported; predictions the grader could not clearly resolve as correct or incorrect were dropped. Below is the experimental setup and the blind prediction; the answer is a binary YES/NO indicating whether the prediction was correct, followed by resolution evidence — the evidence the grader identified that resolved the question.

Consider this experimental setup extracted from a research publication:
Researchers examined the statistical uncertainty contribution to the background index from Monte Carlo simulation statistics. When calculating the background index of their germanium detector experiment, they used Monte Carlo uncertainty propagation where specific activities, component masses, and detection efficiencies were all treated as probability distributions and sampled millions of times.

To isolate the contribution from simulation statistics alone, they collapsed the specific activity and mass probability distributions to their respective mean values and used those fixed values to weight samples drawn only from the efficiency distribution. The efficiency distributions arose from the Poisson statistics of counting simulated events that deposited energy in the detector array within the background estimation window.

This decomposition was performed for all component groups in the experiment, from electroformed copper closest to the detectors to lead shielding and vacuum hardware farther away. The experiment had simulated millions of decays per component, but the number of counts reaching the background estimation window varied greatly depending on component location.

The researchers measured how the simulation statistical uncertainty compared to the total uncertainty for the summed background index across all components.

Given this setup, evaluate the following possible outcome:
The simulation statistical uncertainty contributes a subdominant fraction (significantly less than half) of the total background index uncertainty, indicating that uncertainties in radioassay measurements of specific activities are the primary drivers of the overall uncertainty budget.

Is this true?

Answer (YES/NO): NO